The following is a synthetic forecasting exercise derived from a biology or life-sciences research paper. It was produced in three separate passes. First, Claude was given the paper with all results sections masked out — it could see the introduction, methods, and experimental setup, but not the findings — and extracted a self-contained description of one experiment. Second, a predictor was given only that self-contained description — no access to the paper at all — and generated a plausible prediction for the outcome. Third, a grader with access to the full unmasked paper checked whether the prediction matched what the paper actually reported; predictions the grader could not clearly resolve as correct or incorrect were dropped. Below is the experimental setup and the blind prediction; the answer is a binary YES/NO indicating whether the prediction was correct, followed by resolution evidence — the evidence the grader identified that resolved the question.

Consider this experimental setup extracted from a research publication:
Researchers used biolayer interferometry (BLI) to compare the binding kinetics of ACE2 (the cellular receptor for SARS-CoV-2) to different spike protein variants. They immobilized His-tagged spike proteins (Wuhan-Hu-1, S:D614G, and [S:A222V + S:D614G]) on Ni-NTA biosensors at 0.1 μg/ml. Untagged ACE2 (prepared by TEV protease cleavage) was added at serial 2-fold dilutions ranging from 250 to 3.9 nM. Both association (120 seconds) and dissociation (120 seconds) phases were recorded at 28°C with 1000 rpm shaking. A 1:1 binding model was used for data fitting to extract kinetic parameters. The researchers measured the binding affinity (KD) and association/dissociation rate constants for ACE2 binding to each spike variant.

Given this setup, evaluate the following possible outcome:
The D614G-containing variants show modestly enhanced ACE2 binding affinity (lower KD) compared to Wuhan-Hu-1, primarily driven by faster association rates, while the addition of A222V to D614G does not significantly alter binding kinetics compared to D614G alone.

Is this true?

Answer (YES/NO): NO